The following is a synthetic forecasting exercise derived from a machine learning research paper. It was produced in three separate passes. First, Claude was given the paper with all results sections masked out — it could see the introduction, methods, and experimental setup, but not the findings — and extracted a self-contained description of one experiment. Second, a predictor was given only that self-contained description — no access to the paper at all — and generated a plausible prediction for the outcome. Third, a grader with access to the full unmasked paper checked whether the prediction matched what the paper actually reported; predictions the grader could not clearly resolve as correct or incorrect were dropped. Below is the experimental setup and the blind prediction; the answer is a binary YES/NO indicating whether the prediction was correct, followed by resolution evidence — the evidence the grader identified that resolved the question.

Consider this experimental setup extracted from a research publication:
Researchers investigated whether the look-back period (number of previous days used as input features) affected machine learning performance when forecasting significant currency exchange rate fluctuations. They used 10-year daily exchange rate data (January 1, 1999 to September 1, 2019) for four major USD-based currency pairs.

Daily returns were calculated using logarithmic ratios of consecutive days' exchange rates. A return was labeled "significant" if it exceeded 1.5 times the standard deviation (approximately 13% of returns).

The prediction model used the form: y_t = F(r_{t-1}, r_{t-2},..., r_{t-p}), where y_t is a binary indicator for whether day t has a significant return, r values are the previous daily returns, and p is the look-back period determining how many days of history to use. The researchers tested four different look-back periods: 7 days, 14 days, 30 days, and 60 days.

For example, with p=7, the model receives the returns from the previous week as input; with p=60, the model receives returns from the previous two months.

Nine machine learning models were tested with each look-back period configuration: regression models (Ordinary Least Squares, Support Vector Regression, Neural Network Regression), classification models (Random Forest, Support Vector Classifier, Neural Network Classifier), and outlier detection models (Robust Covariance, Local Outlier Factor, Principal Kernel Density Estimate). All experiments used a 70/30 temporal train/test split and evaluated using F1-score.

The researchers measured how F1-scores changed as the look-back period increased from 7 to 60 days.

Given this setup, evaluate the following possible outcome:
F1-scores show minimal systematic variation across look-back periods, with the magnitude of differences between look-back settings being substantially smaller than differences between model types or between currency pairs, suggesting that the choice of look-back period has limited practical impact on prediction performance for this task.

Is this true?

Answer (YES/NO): YES